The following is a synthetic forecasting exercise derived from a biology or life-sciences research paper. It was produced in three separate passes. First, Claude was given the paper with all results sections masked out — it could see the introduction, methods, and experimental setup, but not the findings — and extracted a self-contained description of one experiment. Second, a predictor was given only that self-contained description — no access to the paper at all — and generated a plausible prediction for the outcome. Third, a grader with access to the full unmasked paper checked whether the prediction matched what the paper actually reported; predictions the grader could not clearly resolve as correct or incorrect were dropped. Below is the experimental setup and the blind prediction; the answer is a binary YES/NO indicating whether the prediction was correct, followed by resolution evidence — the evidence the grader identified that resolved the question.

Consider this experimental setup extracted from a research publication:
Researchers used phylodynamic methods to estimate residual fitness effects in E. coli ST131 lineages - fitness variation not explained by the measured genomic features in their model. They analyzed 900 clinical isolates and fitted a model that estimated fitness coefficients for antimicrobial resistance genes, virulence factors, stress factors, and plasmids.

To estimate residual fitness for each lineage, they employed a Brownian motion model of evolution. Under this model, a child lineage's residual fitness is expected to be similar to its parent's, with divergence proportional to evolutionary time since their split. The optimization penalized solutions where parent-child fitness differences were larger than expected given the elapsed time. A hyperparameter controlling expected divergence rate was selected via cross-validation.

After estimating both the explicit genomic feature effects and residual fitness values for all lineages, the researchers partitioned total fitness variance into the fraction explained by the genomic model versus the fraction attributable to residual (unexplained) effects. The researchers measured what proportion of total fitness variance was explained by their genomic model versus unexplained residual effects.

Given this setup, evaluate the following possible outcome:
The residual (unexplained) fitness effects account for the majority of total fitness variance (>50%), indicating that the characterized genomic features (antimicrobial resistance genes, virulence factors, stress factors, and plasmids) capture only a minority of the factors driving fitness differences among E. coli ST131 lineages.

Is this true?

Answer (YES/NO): YES